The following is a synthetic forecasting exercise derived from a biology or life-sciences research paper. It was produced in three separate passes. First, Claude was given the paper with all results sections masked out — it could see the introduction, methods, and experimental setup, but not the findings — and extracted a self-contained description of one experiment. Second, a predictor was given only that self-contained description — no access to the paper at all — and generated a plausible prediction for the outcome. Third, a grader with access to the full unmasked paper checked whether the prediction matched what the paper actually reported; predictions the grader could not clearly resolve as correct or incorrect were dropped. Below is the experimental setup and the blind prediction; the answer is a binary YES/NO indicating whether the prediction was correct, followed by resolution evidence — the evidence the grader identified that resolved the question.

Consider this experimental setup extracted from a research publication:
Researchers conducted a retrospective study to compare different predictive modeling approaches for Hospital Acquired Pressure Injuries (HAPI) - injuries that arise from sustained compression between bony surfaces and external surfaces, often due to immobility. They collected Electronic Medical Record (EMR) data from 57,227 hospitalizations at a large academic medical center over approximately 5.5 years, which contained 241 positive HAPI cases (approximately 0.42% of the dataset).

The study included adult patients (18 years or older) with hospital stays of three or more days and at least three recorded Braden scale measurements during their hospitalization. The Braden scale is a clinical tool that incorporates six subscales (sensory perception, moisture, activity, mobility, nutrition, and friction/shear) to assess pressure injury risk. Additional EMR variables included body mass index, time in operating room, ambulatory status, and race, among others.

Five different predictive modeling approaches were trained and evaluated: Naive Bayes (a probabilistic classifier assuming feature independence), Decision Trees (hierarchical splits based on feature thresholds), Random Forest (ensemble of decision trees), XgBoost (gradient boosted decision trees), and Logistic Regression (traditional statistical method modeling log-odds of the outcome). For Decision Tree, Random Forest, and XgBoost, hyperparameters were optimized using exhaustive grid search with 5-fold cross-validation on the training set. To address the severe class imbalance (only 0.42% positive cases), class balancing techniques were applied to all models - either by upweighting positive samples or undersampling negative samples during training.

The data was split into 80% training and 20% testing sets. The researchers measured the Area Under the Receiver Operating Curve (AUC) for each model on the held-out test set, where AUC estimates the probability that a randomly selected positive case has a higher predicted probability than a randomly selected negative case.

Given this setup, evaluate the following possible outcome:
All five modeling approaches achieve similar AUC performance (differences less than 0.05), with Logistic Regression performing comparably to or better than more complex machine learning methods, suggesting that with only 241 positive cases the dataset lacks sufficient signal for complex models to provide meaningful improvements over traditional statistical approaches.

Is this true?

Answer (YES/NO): NO